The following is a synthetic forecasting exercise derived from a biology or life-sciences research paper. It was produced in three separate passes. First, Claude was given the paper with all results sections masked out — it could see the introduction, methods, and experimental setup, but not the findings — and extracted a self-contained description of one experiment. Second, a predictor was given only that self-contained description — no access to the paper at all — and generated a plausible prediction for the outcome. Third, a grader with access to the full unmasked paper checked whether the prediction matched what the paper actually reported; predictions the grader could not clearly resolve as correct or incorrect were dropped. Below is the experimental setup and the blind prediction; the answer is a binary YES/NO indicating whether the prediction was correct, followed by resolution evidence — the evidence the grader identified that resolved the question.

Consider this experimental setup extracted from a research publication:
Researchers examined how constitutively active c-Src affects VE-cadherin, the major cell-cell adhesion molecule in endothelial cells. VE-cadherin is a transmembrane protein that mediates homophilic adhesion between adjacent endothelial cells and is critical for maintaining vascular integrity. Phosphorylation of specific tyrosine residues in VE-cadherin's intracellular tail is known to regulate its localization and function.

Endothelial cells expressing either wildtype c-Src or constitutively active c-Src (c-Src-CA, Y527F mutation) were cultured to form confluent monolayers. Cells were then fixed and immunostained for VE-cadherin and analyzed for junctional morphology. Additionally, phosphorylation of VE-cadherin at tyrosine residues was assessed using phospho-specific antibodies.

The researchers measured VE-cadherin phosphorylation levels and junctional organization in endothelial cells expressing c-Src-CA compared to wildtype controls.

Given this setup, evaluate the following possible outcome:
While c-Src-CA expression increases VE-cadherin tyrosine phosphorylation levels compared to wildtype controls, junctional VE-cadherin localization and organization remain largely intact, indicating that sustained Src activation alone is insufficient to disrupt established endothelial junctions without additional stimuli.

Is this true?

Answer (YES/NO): NO